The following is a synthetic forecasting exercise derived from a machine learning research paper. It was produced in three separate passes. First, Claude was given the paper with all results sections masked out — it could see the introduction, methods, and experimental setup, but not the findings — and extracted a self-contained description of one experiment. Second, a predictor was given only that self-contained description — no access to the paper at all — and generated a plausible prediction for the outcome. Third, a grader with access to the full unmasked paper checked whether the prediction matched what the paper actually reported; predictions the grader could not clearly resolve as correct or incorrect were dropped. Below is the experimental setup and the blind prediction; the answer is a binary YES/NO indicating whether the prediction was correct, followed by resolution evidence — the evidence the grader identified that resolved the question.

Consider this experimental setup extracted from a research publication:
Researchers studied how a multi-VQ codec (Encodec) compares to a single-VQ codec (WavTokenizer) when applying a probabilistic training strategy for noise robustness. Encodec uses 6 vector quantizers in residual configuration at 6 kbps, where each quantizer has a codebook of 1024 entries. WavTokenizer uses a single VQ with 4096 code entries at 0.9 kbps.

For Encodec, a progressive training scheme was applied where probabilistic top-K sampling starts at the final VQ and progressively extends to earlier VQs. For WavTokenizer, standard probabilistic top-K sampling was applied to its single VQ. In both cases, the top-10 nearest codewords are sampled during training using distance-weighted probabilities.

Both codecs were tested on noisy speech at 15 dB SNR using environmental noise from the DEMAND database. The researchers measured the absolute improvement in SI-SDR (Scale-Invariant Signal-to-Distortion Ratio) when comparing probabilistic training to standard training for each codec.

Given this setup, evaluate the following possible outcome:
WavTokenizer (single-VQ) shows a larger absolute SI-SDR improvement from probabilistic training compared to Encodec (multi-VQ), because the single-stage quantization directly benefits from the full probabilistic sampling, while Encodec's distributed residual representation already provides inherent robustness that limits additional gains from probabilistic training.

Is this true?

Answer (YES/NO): NO